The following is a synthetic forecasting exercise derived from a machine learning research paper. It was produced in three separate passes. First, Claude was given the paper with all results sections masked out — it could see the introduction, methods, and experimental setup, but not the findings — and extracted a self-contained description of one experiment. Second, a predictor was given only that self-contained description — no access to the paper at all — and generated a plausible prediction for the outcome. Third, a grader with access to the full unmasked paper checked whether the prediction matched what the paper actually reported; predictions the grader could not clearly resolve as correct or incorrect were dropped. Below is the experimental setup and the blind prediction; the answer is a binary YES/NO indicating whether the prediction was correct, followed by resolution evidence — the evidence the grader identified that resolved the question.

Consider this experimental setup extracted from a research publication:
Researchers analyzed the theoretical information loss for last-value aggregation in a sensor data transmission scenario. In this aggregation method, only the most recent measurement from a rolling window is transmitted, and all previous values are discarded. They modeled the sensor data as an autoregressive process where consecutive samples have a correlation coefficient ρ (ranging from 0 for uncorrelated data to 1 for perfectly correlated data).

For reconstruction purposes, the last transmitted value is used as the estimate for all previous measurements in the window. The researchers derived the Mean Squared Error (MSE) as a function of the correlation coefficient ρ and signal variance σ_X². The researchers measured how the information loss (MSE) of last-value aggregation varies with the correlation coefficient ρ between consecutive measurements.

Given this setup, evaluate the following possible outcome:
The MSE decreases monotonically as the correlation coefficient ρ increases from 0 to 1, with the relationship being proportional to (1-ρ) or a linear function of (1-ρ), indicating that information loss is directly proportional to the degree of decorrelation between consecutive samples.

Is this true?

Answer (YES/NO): NO